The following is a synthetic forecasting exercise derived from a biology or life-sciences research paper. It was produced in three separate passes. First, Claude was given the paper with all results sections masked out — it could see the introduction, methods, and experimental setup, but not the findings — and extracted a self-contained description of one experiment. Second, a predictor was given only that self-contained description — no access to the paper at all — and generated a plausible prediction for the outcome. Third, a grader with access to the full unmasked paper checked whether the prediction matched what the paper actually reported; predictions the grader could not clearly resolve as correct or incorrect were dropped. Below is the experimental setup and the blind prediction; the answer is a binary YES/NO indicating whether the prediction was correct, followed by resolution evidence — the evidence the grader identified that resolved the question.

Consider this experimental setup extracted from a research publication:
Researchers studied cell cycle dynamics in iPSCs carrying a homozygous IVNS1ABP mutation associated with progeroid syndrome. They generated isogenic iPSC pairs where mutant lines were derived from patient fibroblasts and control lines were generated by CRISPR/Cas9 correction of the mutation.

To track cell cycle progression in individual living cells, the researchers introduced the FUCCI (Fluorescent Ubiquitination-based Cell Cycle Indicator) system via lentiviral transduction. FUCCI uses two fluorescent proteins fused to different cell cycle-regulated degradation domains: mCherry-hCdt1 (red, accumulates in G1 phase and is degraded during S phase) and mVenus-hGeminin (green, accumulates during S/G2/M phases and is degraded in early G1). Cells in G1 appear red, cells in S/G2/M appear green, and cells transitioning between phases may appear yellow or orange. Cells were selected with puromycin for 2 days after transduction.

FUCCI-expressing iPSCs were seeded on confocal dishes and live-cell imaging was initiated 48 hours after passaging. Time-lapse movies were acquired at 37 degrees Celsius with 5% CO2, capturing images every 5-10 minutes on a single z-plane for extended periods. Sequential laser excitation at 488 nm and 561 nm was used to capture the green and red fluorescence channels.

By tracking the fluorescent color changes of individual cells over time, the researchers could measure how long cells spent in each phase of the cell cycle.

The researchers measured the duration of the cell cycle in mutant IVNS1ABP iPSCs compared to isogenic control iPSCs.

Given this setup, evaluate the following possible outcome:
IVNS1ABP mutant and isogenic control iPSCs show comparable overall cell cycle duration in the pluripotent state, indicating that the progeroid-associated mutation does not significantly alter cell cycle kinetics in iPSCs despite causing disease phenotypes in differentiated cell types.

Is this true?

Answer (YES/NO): NO